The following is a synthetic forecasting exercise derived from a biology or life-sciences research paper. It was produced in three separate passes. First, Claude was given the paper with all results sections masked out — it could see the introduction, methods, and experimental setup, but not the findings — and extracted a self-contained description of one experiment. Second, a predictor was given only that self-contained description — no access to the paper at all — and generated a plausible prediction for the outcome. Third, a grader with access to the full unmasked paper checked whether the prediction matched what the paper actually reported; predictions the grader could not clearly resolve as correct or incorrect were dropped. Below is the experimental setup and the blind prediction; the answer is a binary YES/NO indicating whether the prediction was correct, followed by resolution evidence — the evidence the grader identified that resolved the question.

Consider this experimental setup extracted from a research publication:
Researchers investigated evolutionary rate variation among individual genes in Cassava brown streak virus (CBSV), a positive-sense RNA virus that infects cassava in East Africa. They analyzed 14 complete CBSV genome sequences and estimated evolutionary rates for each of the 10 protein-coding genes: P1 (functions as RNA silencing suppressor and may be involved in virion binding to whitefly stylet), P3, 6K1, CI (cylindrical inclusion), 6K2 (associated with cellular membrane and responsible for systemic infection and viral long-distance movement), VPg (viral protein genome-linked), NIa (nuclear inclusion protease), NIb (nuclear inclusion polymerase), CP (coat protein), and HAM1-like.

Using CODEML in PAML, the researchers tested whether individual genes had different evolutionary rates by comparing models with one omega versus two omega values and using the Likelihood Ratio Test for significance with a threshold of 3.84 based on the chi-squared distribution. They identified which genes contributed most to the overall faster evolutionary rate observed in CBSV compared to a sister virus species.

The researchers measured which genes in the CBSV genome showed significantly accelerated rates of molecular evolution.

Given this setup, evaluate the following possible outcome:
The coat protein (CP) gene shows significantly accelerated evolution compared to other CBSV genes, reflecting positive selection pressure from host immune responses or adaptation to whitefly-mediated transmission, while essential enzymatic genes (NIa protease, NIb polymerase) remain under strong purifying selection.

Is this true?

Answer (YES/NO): NO